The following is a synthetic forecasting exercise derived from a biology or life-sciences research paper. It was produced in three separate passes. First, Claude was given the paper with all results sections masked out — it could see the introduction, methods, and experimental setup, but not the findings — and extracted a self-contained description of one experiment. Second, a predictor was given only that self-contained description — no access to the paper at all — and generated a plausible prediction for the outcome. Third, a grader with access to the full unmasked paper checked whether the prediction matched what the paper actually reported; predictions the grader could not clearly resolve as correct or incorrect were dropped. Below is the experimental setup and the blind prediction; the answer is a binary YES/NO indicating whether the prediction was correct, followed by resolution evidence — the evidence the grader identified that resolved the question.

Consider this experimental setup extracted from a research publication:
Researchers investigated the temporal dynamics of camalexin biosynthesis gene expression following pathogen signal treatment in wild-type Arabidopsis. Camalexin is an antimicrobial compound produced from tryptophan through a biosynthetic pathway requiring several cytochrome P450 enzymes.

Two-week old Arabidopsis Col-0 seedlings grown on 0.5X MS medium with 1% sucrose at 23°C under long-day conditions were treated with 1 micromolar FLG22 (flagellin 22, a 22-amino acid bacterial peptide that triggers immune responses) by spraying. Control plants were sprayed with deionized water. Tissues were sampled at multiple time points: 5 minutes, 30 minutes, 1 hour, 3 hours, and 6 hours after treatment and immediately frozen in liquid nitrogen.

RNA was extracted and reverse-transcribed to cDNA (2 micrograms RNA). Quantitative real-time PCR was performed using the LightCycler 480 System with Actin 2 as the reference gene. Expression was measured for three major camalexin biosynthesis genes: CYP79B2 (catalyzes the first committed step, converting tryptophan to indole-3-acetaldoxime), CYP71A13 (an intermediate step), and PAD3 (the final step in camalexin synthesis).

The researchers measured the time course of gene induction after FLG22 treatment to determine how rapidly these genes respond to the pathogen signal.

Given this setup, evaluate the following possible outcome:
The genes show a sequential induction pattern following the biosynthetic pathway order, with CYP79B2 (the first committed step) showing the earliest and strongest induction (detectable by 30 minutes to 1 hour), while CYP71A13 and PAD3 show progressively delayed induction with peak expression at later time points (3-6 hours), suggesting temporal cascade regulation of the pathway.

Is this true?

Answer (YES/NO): NO